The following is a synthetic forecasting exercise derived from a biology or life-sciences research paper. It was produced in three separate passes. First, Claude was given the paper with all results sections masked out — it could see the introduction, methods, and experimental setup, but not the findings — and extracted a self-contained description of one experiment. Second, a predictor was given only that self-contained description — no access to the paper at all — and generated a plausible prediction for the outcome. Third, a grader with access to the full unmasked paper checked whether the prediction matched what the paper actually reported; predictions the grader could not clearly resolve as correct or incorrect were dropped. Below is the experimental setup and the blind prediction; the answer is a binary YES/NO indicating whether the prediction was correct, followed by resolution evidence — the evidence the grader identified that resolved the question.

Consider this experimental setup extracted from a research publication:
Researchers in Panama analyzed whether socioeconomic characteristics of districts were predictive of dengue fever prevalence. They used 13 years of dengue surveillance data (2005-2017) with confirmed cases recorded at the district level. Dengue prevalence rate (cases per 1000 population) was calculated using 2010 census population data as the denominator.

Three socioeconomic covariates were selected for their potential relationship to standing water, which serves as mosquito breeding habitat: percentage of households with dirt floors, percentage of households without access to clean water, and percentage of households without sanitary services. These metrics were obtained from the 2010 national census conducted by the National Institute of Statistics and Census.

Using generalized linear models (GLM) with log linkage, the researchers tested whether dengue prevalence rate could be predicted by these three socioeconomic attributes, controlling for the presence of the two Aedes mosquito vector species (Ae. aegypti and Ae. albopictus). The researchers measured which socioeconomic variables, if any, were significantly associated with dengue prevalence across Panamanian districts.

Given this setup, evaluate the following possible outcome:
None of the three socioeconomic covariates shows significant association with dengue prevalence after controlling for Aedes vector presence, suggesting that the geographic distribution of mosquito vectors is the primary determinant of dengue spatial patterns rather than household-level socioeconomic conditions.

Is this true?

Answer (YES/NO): YES